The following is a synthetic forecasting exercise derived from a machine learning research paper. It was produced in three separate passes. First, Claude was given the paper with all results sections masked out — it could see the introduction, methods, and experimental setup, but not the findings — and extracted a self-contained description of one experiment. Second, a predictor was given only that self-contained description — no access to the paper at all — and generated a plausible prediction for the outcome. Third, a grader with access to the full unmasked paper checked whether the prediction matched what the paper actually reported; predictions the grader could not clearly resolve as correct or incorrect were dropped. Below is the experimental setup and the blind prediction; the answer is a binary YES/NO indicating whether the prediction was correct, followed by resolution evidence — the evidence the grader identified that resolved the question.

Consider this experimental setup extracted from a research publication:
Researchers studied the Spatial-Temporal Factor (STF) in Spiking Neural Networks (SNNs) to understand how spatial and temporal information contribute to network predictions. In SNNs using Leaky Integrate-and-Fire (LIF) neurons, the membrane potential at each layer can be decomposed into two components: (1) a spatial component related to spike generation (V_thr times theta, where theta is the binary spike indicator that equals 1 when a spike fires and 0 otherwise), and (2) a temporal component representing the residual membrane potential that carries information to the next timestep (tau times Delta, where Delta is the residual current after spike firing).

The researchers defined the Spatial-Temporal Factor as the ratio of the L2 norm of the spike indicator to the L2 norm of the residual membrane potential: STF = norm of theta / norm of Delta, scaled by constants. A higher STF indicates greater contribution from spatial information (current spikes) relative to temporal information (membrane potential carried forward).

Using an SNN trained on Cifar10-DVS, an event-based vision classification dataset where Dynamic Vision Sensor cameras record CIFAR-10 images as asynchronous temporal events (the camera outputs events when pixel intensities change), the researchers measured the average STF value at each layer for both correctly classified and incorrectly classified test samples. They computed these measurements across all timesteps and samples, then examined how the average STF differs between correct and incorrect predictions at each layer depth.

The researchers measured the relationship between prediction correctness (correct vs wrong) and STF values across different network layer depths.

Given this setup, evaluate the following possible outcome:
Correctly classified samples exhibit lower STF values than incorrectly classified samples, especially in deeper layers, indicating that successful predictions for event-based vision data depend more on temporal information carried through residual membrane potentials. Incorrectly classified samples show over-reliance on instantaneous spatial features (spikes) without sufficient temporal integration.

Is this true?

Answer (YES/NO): NO